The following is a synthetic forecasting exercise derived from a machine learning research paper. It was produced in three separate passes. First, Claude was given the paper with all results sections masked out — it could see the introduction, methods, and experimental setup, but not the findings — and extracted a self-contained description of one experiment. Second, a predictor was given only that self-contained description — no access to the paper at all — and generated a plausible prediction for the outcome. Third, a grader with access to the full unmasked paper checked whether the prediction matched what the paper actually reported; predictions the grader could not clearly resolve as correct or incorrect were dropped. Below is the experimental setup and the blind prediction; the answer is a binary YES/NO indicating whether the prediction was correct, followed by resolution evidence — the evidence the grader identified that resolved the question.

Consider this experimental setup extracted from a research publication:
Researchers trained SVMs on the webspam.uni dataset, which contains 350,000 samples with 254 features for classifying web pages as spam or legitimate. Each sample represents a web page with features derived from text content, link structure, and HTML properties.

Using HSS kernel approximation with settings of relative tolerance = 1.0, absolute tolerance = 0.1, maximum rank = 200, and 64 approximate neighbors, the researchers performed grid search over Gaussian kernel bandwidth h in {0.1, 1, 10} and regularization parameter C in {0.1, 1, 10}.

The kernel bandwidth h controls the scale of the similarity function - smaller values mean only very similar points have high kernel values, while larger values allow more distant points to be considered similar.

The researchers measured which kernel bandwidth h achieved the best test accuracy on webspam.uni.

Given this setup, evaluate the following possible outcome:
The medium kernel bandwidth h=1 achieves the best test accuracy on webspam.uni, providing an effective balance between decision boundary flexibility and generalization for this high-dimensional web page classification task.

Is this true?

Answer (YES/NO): NO